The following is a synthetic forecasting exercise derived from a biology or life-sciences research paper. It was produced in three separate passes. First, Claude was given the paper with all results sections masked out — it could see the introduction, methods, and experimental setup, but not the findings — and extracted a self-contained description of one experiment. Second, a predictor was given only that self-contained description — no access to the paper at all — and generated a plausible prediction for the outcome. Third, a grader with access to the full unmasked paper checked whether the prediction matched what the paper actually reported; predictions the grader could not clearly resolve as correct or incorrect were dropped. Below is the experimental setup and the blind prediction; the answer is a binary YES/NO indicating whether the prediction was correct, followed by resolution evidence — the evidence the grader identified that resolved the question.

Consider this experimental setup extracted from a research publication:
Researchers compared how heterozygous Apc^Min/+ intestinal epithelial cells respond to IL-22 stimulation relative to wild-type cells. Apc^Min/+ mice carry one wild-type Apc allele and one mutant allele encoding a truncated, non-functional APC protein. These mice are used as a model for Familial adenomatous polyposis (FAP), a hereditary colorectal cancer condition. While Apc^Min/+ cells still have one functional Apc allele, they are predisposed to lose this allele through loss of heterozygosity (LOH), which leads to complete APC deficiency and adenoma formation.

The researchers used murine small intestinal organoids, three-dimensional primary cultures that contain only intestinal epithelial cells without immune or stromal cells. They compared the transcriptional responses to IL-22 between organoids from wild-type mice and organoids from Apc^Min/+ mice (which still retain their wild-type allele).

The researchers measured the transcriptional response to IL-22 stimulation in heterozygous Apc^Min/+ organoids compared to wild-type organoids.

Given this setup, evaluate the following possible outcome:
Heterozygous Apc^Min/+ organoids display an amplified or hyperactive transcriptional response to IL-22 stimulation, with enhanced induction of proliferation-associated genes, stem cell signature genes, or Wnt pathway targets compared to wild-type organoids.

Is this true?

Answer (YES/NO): NO